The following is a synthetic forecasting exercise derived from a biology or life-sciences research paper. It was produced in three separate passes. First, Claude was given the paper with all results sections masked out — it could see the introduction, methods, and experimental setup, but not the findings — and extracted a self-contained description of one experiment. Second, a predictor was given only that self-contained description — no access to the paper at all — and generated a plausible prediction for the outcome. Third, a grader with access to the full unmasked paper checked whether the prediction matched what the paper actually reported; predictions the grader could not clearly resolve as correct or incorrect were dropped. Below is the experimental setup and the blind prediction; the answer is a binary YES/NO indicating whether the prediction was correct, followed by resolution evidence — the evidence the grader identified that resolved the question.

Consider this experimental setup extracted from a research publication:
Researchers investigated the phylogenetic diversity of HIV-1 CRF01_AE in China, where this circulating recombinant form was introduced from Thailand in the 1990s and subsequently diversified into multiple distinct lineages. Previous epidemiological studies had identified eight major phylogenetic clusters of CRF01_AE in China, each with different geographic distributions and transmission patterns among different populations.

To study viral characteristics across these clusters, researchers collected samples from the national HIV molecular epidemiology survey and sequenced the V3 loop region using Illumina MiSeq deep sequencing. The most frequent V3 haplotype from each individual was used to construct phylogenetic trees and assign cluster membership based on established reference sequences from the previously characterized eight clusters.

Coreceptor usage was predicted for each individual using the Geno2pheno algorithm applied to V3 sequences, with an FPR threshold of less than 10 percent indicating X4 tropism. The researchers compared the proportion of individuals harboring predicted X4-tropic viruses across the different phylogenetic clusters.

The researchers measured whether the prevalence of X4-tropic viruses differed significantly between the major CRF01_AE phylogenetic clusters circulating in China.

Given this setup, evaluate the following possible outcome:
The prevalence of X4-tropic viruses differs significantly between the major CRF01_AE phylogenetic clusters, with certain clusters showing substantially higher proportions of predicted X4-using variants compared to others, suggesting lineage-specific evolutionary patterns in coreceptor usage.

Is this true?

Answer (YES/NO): YES